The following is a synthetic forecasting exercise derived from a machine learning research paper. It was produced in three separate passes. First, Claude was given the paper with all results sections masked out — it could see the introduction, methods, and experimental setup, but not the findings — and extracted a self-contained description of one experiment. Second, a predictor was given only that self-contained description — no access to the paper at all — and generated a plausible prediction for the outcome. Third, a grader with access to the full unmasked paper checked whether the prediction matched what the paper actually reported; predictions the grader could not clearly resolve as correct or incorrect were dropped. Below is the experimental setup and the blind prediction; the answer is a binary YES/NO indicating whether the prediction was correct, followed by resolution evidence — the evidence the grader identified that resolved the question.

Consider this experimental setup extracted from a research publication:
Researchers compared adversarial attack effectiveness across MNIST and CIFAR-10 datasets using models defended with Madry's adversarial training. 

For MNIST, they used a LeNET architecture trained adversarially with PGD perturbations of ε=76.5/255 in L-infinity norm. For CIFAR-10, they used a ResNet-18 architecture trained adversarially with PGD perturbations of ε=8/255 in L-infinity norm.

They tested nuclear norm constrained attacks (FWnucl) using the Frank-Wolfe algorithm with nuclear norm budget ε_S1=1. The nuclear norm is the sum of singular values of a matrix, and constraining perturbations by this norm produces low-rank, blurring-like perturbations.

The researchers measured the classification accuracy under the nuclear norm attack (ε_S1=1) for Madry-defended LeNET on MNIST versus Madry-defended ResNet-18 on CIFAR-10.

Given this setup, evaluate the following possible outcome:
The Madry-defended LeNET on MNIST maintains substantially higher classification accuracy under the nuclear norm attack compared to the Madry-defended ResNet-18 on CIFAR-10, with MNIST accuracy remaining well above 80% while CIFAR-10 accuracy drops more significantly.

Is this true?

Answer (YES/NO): YES